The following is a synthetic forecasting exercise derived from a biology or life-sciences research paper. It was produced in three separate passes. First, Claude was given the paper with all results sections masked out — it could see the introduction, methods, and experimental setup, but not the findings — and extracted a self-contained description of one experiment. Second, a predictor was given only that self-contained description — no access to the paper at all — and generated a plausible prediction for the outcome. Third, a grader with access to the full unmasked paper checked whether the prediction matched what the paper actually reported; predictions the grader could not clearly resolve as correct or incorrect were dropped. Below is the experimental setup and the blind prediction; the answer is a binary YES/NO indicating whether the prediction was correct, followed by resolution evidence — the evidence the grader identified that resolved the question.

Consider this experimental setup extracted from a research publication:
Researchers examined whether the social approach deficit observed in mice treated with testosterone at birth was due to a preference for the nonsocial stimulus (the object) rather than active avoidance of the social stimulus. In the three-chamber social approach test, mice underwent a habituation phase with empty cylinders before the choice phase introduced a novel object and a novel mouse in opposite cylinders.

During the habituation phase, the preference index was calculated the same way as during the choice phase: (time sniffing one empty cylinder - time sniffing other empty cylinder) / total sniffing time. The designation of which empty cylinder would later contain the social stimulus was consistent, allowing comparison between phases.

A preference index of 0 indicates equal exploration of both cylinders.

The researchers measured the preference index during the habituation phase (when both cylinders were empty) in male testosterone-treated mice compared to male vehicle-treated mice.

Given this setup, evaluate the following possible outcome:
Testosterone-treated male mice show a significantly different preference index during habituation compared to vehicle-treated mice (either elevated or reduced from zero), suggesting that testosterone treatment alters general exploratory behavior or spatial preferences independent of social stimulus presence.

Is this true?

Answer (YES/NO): NO